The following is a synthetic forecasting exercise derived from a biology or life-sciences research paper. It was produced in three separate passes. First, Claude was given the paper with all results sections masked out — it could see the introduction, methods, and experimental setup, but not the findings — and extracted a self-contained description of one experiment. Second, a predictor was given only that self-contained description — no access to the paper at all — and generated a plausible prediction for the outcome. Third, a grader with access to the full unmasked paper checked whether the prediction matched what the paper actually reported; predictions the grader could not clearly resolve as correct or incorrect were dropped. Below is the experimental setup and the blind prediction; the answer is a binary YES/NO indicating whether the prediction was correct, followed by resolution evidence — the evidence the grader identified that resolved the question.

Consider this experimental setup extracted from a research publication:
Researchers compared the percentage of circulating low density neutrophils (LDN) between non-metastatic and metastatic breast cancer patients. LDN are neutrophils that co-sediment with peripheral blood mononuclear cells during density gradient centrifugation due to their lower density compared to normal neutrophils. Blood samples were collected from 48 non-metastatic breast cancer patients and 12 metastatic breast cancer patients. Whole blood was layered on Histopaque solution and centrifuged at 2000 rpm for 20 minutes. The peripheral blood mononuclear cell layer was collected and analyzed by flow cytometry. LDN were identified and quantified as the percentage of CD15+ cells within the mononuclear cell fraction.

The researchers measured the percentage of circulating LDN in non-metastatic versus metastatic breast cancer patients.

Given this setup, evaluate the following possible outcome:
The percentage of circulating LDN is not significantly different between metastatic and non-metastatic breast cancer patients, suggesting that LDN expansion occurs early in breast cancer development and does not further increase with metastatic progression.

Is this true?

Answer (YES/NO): NO